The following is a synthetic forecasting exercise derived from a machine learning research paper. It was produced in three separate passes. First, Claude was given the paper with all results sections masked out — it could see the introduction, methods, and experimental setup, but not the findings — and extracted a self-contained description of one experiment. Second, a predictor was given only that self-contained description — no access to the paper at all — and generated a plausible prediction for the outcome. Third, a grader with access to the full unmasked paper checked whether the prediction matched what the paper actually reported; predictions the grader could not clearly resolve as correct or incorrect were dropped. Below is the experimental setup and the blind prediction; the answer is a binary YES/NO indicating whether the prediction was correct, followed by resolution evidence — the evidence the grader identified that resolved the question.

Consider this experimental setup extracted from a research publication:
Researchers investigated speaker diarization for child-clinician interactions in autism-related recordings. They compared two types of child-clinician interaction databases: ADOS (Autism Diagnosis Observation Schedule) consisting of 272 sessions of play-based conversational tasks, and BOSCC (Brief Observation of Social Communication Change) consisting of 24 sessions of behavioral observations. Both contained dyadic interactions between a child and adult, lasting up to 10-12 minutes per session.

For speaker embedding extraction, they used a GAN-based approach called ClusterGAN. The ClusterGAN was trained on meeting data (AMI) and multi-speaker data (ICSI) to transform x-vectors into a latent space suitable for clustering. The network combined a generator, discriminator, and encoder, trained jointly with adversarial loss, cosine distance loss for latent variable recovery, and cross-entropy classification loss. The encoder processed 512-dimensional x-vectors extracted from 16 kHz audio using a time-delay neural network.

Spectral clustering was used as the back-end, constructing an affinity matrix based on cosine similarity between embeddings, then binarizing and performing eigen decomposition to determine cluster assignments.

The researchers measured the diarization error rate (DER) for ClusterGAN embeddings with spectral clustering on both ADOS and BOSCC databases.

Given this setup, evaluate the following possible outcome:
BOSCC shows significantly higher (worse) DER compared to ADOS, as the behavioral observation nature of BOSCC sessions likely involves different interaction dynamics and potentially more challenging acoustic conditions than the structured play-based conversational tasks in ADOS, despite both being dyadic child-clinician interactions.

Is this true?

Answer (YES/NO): YES